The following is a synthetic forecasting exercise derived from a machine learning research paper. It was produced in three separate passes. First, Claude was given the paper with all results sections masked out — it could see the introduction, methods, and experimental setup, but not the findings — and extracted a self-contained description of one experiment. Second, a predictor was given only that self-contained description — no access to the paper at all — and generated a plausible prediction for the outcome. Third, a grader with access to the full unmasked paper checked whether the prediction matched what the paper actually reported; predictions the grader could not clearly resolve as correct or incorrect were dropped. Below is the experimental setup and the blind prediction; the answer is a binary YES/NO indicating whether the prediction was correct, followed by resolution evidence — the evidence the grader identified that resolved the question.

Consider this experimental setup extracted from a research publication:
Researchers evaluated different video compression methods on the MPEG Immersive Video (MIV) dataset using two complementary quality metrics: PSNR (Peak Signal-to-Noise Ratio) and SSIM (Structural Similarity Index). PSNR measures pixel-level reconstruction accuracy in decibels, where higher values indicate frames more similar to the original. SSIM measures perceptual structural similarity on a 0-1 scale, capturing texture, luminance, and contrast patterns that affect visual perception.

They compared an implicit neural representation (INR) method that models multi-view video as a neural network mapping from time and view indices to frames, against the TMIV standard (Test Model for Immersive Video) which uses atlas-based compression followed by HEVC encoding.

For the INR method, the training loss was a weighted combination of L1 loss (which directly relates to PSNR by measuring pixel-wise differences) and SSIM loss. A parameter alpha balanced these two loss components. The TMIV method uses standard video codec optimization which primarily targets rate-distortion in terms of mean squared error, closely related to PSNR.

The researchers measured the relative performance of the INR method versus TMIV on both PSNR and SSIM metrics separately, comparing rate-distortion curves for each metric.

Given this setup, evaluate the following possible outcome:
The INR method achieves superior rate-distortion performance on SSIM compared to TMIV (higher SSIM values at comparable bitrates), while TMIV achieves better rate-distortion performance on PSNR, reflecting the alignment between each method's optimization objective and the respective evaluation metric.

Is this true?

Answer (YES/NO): NO